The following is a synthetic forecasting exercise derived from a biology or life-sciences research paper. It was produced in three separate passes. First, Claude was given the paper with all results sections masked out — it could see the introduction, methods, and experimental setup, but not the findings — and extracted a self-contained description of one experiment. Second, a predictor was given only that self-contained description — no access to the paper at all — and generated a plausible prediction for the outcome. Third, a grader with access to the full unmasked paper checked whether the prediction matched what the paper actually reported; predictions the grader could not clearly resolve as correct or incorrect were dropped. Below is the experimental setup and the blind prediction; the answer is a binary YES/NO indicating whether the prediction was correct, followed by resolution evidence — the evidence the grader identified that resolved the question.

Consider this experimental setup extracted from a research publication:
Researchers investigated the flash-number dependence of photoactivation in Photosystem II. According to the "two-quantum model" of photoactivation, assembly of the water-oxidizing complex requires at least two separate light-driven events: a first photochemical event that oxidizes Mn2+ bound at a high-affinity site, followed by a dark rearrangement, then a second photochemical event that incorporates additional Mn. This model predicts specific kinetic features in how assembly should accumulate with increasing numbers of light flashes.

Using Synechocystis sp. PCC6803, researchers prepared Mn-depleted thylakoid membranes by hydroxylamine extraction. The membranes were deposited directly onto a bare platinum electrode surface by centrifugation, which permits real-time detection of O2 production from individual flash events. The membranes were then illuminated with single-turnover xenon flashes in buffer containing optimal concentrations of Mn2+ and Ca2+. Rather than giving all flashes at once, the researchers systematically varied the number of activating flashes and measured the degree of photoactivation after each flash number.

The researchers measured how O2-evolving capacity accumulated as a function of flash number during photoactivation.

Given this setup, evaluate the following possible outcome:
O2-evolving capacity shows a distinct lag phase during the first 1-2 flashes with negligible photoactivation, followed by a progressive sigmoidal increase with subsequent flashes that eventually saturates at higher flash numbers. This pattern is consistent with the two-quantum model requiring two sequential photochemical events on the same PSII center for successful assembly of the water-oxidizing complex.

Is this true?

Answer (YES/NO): NO